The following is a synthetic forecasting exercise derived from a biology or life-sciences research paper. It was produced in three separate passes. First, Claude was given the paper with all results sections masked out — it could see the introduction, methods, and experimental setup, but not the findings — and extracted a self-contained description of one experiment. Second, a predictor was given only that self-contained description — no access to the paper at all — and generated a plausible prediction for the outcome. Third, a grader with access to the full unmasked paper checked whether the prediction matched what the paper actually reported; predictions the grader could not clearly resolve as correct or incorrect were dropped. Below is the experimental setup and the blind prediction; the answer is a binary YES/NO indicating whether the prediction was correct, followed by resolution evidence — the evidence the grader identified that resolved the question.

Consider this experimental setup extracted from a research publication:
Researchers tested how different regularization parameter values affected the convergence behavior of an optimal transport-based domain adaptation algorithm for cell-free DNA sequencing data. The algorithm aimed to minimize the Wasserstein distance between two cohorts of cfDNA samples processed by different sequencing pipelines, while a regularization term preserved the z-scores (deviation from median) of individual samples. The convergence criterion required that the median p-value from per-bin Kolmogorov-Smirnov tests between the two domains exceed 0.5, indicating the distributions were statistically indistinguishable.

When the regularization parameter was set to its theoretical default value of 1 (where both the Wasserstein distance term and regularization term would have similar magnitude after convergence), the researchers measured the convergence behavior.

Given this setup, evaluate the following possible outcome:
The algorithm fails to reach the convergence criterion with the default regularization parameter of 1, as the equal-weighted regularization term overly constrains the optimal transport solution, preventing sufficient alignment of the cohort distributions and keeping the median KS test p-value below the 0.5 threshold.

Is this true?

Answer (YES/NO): YES